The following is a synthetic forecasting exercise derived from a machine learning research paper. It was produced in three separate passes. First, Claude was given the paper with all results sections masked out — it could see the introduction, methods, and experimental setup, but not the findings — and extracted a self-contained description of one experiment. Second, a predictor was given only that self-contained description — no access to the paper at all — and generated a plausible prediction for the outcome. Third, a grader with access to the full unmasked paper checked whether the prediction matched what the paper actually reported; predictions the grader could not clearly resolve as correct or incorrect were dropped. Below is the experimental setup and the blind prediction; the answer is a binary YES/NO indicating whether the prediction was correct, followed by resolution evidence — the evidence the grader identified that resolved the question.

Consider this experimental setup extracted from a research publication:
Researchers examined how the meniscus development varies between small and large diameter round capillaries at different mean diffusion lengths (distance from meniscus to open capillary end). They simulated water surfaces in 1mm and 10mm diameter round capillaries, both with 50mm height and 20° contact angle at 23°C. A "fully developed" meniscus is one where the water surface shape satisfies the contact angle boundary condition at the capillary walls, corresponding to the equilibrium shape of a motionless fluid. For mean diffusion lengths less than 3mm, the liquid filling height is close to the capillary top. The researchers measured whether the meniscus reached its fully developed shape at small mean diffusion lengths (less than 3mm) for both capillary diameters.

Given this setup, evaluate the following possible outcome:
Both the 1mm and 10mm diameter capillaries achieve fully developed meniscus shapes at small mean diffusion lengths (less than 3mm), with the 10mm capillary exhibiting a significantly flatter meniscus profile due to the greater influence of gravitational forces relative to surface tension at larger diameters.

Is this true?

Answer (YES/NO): NO